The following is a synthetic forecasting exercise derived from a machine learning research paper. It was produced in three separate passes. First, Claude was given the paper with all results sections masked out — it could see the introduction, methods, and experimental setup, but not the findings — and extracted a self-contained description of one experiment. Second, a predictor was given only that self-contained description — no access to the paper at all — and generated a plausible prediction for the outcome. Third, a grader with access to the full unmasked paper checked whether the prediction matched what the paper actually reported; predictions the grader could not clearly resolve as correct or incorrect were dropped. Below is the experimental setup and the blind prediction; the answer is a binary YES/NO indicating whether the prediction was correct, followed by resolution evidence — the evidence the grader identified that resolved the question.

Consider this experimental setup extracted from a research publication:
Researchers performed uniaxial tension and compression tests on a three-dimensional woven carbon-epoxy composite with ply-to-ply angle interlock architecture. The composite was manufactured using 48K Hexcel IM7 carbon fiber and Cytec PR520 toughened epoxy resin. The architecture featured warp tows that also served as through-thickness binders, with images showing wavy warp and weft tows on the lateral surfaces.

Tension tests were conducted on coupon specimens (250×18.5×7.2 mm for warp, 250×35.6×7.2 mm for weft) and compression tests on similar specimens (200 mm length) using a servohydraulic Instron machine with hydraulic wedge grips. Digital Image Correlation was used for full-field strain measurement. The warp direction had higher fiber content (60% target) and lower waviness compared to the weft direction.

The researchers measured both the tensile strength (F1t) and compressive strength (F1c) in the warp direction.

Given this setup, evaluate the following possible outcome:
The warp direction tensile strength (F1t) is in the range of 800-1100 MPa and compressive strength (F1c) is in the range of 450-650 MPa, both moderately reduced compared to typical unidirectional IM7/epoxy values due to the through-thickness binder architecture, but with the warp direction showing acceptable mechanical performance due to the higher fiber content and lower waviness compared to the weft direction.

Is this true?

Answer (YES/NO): NO